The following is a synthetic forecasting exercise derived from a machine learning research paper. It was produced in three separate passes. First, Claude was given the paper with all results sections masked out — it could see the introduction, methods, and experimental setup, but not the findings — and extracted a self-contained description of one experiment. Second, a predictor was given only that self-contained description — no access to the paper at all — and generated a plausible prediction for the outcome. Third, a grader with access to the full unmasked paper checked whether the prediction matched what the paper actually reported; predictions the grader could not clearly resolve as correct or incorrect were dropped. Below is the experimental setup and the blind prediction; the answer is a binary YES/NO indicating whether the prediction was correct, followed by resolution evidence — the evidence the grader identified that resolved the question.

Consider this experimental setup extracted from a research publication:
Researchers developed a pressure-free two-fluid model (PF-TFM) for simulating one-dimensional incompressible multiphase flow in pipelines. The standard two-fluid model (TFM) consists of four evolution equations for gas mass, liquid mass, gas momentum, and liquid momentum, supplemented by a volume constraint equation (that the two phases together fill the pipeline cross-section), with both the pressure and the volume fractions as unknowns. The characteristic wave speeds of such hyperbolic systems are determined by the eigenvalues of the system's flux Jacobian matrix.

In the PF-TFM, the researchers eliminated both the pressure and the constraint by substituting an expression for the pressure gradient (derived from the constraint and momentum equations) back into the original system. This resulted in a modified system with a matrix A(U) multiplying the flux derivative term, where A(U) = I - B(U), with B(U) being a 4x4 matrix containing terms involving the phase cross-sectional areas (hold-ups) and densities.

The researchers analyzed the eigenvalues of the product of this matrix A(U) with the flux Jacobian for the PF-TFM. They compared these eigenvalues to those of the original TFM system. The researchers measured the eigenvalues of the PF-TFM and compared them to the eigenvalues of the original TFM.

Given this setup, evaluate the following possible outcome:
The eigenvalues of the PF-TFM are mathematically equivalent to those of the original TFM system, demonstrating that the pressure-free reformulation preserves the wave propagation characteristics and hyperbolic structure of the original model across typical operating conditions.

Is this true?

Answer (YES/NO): YES